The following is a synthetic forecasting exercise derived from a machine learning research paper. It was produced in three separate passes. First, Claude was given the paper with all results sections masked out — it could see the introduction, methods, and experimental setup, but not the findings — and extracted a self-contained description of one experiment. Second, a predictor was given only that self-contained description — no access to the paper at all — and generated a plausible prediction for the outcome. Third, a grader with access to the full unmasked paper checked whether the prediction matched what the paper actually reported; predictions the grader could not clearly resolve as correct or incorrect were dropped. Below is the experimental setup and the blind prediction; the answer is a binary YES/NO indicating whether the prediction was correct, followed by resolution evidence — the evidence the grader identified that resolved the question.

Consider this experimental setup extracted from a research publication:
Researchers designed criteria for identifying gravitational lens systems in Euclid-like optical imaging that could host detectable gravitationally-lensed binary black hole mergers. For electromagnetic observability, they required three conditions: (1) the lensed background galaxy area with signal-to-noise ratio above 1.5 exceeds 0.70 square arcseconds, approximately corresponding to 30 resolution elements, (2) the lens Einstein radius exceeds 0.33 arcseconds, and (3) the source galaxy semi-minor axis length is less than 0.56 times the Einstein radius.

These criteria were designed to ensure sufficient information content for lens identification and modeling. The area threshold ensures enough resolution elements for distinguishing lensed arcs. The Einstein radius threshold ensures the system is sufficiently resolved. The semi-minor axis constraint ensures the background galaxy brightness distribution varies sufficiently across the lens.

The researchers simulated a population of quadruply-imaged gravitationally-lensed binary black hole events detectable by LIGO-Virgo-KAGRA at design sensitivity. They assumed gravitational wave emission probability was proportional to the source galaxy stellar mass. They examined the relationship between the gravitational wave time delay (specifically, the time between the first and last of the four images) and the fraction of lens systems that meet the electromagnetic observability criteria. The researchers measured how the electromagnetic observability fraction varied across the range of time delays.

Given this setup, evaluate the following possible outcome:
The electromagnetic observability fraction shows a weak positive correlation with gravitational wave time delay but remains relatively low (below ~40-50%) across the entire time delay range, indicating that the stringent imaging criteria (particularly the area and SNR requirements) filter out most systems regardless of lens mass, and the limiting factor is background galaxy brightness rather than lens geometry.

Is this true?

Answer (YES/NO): NO